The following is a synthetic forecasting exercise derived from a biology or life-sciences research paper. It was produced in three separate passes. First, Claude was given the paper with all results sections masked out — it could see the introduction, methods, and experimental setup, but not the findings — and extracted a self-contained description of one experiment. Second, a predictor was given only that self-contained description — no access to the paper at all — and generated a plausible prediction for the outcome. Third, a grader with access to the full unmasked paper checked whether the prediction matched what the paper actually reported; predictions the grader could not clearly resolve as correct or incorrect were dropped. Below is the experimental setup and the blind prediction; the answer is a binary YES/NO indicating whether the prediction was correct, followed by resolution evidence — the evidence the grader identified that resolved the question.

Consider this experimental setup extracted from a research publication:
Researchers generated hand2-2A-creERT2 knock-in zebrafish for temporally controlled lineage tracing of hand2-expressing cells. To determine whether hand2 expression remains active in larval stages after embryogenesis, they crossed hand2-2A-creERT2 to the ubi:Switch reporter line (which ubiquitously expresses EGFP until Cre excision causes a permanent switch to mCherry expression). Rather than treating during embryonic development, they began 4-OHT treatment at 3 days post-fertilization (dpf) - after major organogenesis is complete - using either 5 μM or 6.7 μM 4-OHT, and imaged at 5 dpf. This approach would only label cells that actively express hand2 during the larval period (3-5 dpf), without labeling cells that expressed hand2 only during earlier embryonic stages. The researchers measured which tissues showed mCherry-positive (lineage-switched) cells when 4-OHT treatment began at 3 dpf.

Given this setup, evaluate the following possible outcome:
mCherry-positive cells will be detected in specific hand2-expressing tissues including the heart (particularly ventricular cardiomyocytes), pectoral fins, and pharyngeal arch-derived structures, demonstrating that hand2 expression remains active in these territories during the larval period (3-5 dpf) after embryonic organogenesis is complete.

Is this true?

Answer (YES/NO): YES